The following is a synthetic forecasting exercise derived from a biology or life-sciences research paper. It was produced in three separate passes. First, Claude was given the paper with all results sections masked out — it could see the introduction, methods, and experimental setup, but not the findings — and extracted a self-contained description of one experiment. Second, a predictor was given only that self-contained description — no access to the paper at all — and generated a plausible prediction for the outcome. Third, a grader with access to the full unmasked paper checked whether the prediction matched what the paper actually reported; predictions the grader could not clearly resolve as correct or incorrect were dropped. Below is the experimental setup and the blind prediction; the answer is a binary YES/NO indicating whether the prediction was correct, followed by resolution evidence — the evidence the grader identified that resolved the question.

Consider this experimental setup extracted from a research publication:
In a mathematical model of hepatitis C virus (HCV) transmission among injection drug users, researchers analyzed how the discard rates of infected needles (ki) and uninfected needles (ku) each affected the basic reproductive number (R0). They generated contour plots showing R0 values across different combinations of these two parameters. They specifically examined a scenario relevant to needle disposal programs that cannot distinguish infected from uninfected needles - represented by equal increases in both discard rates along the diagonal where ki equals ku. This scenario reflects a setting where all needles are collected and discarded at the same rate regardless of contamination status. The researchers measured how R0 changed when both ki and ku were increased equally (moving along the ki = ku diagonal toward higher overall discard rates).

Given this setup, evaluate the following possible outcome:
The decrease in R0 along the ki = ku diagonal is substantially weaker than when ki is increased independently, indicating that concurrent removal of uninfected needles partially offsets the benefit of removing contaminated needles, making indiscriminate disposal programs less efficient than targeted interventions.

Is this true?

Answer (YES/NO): NO